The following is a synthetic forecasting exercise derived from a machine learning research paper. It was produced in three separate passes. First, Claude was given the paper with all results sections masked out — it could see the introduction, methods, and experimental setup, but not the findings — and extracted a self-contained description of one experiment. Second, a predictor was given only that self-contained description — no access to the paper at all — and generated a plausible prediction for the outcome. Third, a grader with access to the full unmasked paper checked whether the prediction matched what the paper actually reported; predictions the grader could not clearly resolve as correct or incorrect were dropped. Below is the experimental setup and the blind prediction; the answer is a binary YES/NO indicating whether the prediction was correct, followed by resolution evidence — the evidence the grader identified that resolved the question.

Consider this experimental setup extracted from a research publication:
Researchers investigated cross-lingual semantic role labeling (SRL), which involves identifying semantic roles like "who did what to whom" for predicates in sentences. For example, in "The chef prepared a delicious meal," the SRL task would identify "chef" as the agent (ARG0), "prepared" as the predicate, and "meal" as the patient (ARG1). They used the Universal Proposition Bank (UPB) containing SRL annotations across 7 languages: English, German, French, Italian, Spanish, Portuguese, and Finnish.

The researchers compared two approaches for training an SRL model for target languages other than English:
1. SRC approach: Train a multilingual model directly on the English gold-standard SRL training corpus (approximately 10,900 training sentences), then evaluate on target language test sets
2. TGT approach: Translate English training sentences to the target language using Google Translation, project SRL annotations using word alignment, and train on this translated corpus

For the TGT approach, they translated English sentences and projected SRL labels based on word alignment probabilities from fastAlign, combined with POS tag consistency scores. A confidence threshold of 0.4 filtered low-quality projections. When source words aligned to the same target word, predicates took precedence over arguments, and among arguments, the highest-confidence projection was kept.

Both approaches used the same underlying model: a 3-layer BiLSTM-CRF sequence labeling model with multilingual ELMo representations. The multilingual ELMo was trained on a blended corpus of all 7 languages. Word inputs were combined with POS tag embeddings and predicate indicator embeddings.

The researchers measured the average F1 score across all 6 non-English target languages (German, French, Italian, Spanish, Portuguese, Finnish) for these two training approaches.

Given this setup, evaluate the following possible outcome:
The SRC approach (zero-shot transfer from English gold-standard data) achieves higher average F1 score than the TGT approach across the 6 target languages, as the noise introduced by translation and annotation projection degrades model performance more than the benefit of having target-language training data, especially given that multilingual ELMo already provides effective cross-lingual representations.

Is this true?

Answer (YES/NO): NO